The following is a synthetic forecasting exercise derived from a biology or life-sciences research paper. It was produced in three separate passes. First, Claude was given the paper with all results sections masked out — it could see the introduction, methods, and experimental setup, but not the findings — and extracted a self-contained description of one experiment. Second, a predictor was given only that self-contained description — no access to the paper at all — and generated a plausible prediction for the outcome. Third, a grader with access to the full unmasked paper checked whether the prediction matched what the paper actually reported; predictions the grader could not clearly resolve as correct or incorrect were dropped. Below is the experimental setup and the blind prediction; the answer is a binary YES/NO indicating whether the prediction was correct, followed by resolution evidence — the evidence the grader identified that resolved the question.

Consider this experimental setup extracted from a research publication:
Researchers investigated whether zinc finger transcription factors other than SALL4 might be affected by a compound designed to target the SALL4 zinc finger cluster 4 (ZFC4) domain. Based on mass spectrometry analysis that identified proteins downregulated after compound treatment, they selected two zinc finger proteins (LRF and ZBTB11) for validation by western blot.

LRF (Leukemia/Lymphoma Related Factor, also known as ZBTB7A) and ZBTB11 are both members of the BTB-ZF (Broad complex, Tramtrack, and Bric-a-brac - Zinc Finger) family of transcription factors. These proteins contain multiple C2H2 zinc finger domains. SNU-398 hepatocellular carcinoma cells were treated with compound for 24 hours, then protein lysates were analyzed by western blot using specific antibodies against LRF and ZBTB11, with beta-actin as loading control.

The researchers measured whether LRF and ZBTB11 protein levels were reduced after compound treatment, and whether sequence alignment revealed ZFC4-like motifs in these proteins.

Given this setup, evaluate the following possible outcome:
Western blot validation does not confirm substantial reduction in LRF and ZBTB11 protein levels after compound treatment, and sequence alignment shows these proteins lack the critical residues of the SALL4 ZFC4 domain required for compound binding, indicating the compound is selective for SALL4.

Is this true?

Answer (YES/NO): NO